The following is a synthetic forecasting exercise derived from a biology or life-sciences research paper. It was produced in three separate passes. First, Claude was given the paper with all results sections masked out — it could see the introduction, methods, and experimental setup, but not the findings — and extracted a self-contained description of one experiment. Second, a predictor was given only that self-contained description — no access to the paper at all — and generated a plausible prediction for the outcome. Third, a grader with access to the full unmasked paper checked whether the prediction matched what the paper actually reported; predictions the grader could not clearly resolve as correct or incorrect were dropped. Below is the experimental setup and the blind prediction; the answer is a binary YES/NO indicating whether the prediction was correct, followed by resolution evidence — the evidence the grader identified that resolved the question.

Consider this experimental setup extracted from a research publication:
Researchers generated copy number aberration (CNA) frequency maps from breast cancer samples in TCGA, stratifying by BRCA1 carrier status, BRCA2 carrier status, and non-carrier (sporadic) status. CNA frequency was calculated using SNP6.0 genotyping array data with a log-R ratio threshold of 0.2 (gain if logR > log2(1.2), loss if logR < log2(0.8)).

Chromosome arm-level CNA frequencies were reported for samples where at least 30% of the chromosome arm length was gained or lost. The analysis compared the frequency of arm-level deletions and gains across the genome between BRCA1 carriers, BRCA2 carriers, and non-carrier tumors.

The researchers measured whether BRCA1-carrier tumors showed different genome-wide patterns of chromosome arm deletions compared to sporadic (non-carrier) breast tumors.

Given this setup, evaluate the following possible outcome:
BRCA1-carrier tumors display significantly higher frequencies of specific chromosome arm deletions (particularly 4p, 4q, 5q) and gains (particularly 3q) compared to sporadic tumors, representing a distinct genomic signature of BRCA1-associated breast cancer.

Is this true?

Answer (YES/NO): NO